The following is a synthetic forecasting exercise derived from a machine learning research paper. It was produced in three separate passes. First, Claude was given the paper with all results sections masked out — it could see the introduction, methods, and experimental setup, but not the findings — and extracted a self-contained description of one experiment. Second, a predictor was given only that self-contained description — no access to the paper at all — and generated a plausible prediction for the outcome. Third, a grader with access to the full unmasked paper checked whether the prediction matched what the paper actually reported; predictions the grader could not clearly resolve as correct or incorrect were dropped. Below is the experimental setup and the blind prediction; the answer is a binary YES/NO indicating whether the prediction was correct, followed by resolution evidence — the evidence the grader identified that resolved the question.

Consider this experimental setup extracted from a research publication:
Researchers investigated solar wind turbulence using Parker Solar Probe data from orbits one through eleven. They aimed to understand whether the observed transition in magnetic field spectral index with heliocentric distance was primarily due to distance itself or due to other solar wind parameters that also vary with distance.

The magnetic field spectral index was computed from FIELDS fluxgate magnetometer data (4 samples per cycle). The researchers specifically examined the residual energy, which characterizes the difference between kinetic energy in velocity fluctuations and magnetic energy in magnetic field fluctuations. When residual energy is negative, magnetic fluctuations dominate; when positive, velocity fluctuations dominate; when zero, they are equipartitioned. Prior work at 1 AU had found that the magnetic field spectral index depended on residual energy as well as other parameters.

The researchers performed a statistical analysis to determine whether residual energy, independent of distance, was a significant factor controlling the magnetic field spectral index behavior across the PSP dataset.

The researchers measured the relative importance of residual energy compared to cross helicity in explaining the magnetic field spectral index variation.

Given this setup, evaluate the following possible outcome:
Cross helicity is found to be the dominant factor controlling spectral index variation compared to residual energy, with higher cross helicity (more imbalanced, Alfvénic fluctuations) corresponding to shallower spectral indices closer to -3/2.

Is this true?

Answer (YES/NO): YES